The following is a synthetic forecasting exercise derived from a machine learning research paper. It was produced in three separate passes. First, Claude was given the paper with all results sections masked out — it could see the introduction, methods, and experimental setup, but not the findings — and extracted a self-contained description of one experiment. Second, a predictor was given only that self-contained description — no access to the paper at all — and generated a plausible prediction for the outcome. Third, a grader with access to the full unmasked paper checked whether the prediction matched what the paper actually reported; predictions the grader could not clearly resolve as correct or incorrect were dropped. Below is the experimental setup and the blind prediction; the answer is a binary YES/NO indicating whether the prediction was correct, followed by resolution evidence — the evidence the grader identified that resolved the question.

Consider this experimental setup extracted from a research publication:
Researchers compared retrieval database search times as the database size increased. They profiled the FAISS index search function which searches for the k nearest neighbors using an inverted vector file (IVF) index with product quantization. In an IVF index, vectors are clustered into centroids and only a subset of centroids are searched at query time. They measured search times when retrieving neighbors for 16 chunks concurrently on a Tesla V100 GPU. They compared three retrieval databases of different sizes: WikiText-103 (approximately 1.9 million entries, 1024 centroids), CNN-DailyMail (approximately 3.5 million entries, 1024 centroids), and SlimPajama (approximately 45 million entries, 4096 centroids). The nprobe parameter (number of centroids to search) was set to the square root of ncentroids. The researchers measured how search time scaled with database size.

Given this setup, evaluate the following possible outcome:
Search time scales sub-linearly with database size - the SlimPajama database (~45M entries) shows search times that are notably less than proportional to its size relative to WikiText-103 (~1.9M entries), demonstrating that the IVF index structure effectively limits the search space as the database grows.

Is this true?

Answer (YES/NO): YES